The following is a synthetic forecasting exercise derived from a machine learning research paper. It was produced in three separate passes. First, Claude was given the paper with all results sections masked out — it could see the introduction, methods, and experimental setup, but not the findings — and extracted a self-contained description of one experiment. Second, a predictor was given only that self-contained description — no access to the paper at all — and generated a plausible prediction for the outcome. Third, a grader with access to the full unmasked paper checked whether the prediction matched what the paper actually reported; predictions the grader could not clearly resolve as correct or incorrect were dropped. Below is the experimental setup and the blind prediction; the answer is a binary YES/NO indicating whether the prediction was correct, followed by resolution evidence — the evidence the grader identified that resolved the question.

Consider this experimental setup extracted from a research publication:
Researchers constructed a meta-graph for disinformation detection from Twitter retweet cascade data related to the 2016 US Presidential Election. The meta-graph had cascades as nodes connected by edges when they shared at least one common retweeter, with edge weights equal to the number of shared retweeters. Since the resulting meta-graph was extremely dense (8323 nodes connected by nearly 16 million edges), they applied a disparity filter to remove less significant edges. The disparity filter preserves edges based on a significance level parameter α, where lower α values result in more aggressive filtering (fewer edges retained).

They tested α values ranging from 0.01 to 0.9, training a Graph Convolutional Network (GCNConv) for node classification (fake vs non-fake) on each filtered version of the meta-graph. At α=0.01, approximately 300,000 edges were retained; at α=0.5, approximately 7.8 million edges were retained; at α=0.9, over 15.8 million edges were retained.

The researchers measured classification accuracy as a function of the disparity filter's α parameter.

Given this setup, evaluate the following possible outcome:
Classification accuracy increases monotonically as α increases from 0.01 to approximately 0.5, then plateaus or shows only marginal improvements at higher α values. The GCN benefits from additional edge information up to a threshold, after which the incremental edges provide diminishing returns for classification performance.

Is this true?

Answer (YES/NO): NO